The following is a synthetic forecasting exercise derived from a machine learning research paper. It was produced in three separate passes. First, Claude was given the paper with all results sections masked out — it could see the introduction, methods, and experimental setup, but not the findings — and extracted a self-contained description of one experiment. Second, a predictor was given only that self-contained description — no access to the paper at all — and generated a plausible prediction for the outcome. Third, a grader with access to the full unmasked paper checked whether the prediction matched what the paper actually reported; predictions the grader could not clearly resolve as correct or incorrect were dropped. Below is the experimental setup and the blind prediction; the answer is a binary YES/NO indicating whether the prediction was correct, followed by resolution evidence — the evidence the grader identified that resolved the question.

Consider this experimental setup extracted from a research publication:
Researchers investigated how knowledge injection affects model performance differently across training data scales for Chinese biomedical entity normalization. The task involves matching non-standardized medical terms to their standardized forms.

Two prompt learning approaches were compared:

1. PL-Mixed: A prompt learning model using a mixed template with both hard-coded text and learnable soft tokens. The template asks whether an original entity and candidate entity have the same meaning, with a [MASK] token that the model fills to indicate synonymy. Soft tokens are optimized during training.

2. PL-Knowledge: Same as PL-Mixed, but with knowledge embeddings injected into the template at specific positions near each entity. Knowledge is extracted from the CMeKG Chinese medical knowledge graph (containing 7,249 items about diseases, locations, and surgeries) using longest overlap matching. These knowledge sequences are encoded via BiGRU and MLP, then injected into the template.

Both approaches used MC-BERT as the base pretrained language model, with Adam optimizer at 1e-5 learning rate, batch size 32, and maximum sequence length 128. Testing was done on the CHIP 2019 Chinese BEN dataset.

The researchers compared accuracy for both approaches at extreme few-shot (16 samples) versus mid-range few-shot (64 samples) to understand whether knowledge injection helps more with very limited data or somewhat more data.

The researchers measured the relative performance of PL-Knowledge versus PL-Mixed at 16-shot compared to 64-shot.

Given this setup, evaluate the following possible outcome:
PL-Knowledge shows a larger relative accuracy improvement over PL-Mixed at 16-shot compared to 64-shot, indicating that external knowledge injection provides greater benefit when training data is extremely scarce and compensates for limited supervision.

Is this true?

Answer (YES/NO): NO